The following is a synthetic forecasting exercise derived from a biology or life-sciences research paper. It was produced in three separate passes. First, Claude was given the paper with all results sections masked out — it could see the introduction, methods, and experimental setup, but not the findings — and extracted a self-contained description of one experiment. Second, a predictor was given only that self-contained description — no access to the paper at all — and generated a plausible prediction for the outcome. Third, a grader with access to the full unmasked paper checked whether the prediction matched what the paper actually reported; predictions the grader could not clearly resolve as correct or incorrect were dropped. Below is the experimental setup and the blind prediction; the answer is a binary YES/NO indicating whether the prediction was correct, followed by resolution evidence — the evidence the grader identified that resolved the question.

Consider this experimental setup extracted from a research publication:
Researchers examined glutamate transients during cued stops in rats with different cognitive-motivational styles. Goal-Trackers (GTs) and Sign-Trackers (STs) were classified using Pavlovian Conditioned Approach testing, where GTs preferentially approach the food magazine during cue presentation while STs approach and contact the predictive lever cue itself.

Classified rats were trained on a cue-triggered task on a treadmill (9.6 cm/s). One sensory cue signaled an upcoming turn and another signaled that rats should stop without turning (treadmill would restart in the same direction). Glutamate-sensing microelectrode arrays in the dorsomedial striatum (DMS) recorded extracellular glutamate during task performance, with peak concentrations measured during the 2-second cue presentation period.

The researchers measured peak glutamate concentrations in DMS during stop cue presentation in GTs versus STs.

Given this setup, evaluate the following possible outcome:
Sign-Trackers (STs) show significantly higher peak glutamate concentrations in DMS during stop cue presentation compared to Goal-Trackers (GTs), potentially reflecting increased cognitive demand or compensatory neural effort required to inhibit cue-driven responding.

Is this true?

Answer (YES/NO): YES